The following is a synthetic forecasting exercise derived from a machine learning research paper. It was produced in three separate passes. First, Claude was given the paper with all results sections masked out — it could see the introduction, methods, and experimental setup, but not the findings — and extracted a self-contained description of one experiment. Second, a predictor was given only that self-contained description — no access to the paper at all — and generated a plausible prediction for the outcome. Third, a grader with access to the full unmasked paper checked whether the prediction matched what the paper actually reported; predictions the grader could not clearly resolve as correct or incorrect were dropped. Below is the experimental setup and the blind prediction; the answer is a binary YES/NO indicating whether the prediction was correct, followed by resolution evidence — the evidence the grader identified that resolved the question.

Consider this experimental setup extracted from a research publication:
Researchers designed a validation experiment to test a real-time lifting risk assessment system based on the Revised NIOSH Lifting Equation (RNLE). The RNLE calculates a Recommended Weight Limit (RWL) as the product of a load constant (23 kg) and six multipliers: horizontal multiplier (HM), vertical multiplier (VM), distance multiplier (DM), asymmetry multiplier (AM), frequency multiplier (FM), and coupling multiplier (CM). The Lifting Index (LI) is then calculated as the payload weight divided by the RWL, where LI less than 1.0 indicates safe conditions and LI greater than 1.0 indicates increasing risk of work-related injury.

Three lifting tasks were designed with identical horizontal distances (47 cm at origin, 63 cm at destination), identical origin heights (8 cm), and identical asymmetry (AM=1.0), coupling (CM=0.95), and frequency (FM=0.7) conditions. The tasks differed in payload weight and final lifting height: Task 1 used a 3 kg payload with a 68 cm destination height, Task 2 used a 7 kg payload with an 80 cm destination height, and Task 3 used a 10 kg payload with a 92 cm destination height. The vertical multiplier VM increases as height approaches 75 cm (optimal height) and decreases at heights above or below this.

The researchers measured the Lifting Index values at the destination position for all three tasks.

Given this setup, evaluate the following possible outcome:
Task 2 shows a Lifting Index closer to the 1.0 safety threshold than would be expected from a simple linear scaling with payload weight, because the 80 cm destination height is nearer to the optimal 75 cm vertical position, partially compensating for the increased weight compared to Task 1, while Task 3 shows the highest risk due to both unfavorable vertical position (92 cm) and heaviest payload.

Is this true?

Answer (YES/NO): NO